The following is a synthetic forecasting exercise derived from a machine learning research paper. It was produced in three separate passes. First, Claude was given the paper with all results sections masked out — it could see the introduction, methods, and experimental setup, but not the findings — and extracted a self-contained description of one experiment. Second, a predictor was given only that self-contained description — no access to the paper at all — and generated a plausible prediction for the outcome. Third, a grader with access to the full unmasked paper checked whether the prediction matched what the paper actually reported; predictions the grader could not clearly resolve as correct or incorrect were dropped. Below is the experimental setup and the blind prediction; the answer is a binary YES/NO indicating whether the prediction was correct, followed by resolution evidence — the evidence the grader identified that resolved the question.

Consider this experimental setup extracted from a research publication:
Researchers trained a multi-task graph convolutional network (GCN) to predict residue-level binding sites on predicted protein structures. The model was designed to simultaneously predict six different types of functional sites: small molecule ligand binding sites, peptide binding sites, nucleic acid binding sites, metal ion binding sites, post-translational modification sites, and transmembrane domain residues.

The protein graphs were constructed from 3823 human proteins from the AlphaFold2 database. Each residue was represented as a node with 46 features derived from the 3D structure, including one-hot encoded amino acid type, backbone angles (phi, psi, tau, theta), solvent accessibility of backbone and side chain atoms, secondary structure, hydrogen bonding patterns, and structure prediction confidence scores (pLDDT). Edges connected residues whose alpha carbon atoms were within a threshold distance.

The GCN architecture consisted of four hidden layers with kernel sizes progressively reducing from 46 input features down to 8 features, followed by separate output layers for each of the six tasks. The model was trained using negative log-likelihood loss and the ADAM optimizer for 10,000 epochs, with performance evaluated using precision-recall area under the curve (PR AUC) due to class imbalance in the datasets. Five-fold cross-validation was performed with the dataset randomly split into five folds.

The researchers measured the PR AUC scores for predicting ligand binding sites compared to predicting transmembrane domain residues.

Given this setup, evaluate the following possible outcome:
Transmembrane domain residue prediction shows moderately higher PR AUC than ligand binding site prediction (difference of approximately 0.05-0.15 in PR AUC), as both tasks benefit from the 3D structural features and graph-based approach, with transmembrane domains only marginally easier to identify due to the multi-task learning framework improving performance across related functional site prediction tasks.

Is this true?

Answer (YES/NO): NO